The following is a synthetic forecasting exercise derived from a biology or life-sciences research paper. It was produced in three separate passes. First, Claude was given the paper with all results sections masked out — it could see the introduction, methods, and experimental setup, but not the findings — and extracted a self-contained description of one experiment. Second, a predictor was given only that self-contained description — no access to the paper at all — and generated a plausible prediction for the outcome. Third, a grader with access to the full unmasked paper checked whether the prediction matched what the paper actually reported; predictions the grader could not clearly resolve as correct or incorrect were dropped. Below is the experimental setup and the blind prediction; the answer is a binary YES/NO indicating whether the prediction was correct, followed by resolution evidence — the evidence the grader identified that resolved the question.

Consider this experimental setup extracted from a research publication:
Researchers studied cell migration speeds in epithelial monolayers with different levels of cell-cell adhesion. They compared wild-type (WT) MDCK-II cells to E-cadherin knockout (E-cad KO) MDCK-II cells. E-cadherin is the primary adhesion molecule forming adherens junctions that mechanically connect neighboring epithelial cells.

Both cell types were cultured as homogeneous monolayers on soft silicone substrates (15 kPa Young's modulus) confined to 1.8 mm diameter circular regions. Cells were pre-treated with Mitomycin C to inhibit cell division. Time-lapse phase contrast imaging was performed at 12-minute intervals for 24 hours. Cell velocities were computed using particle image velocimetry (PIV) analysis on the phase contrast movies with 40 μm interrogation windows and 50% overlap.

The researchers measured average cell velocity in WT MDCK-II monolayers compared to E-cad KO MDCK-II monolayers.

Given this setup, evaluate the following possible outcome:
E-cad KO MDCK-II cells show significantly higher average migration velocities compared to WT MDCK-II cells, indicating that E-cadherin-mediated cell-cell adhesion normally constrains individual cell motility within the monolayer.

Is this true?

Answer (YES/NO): YES